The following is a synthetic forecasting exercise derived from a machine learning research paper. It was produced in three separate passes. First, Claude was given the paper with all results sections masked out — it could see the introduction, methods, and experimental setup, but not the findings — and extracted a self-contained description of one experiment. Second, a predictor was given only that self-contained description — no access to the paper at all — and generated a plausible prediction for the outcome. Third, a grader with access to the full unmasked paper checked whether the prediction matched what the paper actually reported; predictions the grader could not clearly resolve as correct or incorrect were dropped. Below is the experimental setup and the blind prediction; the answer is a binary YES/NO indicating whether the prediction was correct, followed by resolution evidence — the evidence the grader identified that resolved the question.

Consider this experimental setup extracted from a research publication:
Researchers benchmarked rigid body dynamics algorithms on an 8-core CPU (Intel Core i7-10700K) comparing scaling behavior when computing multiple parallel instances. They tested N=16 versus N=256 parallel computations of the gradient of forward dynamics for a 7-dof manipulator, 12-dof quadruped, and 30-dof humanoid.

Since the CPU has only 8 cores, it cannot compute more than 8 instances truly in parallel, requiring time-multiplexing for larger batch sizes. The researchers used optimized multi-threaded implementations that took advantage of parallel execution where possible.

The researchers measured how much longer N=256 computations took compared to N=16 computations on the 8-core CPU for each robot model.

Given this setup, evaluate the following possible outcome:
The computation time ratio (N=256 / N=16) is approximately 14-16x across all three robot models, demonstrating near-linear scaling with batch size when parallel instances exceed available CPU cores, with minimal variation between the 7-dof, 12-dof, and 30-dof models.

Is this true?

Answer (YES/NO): NO